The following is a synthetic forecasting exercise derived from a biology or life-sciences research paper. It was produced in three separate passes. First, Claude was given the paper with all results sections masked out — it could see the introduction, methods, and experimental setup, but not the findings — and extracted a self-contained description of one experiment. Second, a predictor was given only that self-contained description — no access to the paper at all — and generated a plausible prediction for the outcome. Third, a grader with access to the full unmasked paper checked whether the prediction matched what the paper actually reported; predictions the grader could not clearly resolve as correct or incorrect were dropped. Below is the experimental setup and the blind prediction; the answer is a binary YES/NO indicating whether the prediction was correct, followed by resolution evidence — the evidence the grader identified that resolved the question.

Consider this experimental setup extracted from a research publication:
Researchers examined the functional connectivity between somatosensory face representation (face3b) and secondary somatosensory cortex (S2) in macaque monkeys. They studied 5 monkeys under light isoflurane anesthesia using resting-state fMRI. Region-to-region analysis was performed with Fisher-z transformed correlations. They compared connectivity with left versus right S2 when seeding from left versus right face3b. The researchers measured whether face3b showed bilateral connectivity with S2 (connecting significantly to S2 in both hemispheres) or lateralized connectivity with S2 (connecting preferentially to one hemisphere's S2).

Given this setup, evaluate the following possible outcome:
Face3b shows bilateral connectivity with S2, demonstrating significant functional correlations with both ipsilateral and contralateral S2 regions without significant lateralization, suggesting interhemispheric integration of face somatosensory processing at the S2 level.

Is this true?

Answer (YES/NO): NO